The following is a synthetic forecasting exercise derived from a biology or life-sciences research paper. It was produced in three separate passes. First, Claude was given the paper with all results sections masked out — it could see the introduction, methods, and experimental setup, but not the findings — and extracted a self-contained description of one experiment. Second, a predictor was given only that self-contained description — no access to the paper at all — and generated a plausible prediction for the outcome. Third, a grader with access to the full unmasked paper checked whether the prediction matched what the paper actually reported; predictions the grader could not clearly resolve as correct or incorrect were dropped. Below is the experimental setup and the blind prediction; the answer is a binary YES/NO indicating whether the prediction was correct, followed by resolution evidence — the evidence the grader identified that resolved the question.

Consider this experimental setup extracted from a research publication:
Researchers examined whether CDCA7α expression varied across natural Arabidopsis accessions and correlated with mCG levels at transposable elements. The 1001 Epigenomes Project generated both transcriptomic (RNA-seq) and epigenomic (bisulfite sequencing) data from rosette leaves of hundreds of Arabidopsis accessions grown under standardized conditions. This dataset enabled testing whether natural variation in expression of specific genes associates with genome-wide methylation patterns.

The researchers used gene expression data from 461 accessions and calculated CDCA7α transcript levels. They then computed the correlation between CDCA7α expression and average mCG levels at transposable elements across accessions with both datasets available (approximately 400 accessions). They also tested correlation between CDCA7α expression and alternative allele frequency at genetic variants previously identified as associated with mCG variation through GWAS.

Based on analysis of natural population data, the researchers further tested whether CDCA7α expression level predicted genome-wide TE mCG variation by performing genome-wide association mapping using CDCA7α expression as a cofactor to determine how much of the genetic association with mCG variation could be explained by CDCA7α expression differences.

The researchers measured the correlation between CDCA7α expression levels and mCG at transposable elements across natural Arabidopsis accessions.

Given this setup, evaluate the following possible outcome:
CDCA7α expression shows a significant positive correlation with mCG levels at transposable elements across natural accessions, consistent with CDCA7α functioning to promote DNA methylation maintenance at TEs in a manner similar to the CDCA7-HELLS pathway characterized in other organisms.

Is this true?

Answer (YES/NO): YES